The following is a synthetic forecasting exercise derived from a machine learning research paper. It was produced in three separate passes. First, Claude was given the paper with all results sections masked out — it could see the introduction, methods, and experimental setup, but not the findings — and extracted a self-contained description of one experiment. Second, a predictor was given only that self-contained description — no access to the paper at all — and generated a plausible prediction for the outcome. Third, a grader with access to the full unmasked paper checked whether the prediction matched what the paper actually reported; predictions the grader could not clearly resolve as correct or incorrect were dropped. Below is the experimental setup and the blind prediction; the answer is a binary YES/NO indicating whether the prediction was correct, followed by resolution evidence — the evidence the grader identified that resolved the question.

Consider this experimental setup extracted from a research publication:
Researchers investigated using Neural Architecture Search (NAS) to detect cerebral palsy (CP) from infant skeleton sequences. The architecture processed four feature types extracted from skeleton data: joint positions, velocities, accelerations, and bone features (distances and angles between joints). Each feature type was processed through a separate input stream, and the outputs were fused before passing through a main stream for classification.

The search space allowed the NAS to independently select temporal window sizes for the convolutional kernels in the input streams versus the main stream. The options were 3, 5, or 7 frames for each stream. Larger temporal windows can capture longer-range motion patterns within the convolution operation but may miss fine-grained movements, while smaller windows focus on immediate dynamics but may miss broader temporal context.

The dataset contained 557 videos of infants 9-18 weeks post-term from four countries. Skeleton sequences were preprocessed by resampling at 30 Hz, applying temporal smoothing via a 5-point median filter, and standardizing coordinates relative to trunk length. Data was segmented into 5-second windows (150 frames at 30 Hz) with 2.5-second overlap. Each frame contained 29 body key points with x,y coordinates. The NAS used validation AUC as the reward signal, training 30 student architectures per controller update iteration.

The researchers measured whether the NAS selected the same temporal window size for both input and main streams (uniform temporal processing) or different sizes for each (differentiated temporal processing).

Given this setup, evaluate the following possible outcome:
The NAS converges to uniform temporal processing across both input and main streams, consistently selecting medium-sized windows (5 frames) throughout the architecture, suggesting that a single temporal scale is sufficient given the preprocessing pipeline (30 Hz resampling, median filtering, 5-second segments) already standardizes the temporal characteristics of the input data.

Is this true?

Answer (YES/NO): NO